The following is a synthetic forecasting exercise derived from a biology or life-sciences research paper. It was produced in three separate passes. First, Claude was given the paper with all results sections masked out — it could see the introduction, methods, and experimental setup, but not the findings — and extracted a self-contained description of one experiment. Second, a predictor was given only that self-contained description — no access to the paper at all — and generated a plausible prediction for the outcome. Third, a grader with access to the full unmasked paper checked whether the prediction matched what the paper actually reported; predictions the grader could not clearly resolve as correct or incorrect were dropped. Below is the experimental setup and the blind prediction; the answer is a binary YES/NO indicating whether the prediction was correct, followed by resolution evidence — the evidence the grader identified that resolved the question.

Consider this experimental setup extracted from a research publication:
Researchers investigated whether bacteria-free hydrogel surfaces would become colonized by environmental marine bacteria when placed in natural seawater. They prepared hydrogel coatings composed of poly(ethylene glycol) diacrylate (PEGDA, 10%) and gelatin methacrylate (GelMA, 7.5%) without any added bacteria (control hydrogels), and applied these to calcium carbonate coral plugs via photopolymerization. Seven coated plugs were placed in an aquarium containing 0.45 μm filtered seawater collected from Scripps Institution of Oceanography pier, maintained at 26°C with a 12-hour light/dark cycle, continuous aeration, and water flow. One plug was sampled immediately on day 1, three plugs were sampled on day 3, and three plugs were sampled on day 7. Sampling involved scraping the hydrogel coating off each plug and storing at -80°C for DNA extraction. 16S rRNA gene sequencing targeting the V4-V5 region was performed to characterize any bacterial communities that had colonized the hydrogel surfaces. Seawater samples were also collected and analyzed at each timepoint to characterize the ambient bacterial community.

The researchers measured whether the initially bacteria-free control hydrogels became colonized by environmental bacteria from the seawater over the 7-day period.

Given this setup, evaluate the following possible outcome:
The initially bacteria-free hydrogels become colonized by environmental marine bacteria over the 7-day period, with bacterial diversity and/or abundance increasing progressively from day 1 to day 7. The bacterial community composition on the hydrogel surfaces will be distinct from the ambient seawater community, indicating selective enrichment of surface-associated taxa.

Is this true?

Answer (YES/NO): NO